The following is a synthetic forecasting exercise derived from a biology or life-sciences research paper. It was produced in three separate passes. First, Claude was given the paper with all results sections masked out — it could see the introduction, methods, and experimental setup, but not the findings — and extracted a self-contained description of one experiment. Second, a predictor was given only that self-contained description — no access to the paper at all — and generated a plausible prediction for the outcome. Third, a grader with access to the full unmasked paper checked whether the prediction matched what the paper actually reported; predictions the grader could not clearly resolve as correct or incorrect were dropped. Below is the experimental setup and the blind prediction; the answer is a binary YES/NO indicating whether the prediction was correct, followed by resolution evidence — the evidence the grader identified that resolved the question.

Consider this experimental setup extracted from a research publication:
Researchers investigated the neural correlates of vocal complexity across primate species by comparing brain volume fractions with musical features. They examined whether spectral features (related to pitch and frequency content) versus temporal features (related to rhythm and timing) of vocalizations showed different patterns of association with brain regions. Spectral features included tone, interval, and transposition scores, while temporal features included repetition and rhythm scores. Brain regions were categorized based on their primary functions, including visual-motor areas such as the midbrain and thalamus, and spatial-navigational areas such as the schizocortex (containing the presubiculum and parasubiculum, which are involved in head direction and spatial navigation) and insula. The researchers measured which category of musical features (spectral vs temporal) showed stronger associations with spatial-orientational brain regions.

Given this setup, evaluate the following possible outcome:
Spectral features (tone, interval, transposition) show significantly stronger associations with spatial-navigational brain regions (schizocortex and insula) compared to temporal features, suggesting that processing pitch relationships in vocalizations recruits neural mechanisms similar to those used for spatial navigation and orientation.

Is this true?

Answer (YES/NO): YES